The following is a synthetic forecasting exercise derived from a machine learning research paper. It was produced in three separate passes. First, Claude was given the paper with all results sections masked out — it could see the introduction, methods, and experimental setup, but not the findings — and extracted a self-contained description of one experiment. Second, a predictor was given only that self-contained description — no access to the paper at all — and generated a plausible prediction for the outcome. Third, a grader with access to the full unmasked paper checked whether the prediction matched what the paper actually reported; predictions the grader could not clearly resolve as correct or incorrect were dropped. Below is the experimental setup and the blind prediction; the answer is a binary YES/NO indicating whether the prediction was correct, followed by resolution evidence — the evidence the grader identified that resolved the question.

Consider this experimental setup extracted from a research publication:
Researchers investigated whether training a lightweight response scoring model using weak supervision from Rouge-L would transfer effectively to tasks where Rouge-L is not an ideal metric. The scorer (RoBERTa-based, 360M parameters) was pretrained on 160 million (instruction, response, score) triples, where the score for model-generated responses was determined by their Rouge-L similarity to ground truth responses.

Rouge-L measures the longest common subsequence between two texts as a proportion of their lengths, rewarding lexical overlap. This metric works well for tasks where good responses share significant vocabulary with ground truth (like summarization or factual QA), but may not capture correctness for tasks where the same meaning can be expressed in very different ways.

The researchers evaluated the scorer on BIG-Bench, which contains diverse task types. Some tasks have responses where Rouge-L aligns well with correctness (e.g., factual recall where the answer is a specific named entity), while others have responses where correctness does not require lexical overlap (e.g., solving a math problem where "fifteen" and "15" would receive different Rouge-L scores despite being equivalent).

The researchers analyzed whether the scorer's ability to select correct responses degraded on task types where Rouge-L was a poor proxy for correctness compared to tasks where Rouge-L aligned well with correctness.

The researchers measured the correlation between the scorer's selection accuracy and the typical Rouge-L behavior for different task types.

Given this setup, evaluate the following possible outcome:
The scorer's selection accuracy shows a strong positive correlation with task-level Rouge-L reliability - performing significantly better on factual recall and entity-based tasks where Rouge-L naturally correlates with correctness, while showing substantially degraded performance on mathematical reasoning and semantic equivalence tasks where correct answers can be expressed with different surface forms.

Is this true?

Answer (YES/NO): NO